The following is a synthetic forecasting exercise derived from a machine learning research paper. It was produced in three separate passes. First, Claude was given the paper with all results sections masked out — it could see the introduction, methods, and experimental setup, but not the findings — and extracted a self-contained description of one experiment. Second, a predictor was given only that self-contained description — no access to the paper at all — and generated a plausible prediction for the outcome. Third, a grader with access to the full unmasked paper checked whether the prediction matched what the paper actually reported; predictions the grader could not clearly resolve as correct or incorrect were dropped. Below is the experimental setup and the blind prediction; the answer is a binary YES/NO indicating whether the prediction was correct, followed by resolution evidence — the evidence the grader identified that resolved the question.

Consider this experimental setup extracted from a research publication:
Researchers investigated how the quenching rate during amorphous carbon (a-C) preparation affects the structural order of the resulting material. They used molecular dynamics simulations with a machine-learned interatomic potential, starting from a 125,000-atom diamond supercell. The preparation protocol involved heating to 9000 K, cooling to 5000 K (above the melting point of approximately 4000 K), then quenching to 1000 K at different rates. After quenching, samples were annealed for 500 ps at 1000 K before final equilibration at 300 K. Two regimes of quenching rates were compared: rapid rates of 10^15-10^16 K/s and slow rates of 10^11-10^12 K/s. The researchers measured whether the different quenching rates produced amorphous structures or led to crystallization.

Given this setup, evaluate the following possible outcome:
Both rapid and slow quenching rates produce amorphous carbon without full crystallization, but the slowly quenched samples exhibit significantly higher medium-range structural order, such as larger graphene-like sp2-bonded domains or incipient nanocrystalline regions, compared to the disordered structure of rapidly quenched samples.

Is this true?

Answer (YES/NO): YES